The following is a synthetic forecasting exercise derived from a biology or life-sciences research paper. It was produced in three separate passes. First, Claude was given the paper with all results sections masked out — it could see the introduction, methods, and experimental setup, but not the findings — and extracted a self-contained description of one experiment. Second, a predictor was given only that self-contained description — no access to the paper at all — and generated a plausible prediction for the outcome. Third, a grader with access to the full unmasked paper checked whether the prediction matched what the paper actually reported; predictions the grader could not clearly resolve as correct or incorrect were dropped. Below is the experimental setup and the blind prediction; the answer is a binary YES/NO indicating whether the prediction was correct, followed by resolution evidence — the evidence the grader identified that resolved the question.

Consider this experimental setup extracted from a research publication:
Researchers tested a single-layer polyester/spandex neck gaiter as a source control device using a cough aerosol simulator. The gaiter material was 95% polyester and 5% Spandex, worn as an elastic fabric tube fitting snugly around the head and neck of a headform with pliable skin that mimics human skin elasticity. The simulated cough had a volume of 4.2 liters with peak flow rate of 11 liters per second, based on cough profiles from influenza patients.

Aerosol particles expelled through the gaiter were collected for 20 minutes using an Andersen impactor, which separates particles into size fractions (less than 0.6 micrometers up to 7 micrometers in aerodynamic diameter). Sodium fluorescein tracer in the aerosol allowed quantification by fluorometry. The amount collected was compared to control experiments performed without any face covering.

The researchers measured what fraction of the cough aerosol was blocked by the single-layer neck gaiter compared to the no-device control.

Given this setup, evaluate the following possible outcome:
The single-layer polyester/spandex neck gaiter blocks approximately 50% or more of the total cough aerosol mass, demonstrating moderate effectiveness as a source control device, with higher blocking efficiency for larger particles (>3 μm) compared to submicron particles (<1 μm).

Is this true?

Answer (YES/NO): NO